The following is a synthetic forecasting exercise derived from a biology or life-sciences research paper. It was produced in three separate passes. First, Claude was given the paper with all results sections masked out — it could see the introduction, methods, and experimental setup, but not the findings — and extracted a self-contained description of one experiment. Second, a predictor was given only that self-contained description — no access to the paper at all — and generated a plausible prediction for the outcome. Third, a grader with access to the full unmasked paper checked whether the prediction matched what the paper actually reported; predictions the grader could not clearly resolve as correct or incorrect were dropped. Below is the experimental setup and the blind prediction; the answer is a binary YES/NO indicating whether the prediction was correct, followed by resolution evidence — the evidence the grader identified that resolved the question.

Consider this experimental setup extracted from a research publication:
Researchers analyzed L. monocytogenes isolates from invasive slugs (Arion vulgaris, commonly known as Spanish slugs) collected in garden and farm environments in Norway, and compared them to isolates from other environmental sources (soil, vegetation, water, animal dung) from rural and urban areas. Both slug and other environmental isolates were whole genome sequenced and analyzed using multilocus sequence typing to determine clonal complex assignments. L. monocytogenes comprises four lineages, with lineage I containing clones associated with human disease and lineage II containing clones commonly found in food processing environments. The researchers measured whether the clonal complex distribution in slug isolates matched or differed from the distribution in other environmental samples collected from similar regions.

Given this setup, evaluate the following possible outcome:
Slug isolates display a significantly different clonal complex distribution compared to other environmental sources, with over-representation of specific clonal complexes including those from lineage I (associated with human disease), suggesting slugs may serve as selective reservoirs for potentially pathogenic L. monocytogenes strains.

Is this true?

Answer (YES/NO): NO